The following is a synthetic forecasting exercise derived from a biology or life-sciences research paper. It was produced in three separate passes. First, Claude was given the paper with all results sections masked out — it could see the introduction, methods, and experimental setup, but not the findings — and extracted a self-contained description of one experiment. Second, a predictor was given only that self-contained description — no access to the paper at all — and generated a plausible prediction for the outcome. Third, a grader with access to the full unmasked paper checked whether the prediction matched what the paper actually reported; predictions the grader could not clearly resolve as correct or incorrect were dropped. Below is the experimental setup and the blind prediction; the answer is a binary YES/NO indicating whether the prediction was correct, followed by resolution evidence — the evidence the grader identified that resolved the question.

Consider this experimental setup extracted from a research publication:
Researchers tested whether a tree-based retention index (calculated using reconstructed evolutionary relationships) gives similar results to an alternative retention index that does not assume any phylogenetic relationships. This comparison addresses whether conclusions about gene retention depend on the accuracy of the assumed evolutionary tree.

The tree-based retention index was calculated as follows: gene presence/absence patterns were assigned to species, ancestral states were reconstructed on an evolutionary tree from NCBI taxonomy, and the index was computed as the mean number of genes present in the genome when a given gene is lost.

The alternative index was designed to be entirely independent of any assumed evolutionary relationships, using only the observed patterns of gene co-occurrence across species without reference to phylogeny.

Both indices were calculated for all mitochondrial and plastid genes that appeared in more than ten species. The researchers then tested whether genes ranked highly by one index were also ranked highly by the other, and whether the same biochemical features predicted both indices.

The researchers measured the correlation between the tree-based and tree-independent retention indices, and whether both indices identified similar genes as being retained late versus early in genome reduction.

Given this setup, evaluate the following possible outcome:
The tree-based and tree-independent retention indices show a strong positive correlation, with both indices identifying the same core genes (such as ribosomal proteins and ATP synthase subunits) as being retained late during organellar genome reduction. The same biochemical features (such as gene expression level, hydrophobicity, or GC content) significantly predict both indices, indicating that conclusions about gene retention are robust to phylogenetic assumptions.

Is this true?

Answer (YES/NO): YES